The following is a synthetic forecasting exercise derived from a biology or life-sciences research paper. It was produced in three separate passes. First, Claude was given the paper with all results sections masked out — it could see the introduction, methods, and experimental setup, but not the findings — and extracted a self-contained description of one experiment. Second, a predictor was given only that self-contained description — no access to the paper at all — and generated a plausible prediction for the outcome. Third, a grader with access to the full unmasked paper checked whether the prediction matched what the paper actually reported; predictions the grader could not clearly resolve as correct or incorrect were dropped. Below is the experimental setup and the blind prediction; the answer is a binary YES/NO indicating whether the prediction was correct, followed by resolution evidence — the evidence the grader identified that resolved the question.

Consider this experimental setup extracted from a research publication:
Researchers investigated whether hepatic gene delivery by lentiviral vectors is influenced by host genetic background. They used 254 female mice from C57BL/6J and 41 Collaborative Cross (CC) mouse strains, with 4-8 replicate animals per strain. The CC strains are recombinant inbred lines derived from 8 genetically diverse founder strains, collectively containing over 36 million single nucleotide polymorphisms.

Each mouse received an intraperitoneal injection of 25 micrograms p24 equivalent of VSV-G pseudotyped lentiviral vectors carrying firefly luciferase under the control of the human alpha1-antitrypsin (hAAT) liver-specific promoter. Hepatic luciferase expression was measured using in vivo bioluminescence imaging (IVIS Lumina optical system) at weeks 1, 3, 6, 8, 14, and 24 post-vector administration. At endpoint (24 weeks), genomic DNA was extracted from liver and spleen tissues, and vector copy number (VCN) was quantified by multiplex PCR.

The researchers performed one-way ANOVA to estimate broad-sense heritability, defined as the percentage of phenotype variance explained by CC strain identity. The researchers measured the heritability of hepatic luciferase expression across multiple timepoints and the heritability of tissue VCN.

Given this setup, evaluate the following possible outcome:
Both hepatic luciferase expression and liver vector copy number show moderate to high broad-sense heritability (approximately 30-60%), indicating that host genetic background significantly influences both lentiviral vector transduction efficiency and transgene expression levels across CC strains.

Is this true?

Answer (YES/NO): YES